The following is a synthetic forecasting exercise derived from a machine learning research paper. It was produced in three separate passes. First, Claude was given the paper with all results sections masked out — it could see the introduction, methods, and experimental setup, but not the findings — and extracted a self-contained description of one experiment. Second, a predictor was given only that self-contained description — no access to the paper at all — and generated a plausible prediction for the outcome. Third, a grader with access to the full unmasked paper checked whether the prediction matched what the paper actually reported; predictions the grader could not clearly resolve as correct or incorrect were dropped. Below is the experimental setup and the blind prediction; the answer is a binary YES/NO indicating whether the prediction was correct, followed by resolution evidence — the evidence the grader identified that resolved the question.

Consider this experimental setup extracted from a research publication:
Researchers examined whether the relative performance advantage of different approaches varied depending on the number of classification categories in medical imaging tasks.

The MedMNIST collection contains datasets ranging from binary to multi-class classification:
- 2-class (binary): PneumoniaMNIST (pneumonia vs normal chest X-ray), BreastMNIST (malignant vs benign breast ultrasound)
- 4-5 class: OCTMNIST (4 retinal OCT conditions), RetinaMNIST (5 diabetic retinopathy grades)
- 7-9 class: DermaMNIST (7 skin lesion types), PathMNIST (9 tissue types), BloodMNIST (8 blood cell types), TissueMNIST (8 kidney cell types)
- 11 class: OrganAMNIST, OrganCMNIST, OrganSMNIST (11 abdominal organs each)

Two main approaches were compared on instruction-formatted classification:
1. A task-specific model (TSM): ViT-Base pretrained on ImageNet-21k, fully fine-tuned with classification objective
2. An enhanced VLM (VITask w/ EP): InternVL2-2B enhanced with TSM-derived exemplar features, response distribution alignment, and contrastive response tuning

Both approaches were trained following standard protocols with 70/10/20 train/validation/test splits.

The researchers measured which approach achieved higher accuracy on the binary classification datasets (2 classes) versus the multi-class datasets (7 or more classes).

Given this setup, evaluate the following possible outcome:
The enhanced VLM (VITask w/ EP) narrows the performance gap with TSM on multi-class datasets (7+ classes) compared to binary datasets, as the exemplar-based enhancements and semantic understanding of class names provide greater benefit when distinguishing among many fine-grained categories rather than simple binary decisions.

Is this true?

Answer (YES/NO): NO